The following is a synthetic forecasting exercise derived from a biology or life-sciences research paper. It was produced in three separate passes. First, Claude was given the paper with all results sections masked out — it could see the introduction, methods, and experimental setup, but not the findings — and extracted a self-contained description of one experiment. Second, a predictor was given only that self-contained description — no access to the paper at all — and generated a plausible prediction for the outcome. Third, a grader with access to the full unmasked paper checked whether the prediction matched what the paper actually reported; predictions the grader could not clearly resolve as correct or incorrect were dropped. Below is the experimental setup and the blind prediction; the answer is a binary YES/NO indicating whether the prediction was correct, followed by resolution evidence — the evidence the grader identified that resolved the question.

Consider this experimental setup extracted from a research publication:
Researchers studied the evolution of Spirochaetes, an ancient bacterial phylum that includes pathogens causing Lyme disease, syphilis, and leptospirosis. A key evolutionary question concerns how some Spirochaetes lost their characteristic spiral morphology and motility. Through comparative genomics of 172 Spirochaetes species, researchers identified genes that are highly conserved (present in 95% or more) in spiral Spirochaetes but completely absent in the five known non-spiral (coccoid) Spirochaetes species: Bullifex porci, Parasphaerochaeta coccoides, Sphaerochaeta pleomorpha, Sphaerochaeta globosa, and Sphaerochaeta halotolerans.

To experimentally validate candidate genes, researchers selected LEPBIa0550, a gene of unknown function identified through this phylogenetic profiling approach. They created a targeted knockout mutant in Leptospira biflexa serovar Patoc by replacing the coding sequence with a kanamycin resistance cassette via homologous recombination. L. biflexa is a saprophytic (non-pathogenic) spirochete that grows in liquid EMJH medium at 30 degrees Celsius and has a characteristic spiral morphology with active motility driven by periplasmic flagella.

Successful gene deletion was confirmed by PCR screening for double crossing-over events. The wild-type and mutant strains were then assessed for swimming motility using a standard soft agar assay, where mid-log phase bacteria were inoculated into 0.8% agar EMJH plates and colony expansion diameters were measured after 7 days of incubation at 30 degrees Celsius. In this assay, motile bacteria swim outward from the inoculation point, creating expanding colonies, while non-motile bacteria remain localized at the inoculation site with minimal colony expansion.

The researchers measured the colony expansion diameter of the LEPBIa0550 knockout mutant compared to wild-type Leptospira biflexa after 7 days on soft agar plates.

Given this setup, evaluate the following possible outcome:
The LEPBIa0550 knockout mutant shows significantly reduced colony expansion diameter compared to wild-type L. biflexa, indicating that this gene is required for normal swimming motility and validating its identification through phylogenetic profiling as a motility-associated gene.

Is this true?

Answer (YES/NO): YES